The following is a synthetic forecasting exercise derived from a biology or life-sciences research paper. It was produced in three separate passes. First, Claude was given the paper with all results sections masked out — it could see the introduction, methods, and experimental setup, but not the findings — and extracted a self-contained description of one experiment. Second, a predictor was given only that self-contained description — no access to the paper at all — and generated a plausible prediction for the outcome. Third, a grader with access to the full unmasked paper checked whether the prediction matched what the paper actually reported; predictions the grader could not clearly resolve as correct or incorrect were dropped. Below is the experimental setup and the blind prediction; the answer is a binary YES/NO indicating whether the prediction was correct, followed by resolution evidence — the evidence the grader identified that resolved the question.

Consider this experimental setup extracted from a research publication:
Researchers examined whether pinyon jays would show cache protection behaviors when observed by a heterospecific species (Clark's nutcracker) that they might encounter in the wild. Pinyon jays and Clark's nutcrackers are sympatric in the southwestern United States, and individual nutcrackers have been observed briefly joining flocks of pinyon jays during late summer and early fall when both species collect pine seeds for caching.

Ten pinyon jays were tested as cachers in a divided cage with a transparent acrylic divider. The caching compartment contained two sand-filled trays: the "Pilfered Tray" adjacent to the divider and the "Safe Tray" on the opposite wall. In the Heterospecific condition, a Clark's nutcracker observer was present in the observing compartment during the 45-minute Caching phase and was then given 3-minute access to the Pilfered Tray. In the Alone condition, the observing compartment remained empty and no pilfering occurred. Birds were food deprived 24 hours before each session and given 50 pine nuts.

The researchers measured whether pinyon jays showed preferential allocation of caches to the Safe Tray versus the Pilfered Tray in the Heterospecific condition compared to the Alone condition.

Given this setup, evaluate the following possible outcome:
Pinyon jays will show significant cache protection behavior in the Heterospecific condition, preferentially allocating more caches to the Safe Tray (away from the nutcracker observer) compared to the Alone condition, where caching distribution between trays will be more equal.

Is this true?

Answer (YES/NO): NO